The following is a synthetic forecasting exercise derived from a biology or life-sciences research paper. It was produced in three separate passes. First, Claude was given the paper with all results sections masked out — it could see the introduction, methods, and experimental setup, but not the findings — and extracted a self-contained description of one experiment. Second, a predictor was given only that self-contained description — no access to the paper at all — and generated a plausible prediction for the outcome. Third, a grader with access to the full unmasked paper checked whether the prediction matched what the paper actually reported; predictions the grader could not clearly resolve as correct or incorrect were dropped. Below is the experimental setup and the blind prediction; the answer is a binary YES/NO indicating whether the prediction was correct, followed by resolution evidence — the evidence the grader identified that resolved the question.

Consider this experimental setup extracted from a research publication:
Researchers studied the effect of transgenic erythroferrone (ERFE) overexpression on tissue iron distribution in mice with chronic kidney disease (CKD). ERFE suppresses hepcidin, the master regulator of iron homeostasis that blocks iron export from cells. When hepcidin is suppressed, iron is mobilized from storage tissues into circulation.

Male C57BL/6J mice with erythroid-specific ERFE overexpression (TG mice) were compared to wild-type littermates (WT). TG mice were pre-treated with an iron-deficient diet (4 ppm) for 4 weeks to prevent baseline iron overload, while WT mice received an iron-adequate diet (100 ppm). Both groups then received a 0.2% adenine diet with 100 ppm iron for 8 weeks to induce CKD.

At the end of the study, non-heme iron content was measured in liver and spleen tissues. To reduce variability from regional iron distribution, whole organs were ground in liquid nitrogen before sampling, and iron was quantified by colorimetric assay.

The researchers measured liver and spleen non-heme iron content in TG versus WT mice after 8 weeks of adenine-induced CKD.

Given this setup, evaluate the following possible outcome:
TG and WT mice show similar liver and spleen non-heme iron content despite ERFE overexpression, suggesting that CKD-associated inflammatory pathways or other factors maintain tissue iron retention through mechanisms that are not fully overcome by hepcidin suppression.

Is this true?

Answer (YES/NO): NO